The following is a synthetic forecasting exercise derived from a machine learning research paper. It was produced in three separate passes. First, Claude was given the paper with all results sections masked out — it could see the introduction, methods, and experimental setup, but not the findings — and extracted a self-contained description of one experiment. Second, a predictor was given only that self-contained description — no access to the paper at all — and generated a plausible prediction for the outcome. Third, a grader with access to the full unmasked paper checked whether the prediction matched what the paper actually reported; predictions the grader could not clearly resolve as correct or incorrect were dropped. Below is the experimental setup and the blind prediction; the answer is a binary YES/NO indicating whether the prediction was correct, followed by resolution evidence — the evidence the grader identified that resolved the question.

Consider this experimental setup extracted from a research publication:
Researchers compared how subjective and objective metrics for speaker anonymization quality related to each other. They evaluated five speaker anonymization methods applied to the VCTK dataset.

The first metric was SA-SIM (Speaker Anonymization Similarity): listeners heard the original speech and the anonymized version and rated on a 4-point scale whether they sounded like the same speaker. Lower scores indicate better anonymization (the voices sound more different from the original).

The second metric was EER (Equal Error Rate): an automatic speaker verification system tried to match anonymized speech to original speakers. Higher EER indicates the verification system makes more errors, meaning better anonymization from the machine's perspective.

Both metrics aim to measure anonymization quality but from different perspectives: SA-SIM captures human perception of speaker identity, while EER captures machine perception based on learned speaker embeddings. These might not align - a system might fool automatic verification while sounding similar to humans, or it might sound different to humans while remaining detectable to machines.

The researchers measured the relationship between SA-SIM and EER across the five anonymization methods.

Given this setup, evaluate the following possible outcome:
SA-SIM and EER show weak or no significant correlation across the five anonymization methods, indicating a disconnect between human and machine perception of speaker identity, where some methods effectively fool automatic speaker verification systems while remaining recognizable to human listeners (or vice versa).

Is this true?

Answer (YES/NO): NO